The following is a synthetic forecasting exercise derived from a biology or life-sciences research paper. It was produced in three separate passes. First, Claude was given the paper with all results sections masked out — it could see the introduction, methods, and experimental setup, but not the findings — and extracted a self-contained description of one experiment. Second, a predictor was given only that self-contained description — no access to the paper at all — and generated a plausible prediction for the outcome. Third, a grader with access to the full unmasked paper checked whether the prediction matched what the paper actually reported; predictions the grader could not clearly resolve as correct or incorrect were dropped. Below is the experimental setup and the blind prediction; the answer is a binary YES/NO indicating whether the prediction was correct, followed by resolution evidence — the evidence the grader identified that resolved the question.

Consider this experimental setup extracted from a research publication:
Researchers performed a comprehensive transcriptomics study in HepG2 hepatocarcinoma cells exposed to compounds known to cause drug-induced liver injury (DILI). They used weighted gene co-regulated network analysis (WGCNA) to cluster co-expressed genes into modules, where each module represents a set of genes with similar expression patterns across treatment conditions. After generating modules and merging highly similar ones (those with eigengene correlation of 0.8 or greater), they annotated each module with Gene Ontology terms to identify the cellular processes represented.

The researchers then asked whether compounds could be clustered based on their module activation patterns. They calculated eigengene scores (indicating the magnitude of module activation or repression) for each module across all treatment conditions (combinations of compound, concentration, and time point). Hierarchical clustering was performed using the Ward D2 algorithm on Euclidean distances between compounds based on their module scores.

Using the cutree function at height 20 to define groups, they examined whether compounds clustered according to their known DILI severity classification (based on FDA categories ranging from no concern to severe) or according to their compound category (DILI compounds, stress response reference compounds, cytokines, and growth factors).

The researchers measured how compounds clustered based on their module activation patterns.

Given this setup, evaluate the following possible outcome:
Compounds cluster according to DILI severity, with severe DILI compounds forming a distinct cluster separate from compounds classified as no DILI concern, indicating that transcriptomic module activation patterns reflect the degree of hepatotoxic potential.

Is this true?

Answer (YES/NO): NO